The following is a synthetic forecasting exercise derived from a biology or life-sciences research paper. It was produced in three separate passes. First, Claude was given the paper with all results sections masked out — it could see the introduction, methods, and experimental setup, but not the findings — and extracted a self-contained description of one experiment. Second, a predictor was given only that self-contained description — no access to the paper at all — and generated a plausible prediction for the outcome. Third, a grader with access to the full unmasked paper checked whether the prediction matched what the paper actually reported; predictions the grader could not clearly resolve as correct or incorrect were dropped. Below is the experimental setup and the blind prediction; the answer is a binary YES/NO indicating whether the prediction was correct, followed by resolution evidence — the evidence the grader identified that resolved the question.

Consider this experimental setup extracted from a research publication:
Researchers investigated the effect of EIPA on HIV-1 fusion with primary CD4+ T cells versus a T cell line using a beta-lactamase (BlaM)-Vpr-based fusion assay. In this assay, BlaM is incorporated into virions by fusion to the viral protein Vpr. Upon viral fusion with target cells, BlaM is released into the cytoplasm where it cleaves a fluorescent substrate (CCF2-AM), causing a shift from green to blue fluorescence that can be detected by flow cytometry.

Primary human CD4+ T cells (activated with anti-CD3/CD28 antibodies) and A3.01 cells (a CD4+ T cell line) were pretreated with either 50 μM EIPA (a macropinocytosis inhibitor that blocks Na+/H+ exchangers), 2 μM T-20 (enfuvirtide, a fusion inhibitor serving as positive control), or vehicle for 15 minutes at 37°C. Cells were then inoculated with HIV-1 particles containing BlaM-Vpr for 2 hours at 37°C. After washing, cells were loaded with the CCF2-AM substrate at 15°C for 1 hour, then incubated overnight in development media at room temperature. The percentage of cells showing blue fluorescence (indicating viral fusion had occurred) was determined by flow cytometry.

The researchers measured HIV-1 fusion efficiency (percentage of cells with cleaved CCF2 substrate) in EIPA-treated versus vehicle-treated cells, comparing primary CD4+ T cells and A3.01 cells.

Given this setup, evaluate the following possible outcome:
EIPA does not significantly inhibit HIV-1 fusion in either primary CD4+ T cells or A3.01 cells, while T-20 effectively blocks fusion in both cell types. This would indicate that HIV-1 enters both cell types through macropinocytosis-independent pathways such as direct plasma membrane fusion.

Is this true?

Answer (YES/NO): NO